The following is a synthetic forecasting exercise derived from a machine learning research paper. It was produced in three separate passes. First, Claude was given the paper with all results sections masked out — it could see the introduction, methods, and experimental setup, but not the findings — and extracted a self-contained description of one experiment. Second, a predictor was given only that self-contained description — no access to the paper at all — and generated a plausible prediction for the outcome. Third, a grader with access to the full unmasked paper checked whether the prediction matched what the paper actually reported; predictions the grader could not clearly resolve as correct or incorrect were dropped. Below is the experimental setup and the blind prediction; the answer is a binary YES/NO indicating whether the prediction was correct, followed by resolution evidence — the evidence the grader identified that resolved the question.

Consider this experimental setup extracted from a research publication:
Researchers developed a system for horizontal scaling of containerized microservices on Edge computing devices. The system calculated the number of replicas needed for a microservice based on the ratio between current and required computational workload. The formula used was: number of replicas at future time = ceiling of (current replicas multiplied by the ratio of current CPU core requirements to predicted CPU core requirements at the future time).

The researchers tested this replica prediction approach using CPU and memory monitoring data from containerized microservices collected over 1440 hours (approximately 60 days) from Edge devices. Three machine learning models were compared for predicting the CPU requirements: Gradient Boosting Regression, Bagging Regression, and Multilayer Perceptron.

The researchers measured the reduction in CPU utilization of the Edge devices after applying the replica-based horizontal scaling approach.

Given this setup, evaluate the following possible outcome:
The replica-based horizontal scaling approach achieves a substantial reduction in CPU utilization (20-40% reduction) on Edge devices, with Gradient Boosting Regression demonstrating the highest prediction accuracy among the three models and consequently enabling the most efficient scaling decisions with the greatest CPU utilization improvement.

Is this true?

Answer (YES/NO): NO